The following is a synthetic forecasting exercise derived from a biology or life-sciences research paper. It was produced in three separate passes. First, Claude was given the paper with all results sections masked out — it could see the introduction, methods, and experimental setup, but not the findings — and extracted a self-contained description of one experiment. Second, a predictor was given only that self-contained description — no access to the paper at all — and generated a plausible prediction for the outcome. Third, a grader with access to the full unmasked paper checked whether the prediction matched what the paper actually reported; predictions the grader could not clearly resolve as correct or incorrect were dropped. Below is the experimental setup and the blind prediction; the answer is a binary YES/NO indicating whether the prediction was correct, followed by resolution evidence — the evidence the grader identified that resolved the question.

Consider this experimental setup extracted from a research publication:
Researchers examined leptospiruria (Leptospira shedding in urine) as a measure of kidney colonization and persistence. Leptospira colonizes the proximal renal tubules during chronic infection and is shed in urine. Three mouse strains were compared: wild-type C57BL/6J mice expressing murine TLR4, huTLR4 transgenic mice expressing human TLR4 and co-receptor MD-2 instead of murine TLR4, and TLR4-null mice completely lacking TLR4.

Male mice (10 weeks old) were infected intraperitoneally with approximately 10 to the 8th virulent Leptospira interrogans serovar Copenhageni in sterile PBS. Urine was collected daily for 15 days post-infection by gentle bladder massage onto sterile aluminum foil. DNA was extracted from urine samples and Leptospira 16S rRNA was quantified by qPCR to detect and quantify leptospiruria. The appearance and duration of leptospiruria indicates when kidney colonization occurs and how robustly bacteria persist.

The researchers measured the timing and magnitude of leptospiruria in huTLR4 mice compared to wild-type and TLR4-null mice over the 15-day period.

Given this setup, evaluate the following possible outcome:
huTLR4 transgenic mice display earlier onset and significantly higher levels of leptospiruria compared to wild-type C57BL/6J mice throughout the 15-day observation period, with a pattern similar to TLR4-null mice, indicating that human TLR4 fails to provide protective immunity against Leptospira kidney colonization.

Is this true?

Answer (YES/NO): NO